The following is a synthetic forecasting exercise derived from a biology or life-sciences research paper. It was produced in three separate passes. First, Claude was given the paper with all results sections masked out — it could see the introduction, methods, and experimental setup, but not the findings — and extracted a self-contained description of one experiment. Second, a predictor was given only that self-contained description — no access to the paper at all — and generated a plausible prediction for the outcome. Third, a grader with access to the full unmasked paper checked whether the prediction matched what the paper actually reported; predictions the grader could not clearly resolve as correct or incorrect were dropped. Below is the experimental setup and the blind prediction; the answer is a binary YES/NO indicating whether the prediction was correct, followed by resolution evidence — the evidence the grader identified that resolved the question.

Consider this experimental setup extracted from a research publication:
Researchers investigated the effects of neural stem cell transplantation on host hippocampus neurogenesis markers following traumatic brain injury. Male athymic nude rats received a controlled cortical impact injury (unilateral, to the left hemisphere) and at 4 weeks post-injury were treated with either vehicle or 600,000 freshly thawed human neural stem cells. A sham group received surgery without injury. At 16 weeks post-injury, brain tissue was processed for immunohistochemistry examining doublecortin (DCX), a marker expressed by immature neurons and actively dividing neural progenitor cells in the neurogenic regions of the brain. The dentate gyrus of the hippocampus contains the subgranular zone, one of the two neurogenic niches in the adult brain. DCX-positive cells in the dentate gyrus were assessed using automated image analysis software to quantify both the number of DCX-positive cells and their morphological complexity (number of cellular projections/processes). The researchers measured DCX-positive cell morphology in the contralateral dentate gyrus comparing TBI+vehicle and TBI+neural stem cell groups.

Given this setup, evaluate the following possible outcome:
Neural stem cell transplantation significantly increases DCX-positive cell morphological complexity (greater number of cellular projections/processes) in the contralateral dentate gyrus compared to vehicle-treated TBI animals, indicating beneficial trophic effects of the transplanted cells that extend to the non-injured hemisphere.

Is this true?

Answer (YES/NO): NO